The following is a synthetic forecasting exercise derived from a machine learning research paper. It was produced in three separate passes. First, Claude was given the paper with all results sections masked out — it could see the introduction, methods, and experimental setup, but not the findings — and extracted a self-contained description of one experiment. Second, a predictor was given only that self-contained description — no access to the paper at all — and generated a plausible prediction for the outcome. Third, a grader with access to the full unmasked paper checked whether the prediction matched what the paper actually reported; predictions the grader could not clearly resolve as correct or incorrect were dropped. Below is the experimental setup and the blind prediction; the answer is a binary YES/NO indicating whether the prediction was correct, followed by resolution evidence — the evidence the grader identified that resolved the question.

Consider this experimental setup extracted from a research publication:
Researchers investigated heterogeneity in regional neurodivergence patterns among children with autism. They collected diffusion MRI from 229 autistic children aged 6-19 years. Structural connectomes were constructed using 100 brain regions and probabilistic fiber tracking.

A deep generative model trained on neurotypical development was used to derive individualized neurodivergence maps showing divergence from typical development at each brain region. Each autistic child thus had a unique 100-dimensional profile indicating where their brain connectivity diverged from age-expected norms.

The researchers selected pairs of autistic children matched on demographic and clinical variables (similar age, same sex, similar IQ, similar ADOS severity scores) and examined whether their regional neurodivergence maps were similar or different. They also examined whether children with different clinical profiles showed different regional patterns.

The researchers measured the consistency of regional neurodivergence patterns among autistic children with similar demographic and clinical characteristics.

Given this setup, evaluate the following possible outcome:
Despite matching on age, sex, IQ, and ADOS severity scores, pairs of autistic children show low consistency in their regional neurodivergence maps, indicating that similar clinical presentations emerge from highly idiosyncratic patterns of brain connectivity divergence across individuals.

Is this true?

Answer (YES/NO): YES